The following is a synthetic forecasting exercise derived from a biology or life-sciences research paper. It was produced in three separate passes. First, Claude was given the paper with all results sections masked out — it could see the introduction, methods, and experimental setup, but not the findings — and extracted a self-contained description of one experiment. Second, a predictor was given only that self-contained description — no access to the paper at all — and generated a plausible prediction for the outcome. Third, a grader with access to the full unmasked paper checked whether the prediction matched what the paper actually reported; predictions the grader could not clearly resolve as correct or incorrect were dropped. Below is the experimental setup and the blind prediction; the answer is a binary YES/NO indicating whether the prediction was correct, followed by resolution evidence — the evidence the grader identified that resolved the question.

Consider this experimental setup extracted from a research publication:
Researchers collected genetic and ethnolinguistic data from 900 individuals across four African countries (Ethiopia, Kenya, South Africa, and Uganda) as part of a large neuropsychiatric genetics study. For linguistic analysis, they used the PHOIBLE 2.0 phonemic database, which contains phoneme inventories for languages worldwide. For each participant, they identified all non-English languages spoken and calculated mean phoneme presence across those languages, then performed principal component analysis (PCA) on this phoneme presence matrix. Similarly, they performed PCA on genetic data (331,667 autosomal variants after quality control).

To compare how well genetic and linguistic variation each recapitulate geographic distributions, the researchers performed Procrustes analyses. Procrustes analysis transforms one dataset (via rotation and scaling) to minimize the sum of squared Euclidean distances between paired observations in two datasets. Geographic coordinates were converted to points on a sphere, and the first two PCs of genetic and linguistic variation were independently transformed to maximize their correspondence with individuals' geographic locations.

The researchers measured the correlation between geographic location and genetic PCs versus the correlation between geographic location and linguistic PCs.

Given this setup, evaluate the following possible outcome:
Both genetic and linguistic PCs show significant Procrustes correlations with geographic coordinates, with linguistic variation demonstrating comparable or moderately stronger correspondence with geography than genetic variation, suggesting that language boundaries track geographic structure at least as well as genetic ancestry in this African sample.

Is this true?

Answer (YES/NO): NO